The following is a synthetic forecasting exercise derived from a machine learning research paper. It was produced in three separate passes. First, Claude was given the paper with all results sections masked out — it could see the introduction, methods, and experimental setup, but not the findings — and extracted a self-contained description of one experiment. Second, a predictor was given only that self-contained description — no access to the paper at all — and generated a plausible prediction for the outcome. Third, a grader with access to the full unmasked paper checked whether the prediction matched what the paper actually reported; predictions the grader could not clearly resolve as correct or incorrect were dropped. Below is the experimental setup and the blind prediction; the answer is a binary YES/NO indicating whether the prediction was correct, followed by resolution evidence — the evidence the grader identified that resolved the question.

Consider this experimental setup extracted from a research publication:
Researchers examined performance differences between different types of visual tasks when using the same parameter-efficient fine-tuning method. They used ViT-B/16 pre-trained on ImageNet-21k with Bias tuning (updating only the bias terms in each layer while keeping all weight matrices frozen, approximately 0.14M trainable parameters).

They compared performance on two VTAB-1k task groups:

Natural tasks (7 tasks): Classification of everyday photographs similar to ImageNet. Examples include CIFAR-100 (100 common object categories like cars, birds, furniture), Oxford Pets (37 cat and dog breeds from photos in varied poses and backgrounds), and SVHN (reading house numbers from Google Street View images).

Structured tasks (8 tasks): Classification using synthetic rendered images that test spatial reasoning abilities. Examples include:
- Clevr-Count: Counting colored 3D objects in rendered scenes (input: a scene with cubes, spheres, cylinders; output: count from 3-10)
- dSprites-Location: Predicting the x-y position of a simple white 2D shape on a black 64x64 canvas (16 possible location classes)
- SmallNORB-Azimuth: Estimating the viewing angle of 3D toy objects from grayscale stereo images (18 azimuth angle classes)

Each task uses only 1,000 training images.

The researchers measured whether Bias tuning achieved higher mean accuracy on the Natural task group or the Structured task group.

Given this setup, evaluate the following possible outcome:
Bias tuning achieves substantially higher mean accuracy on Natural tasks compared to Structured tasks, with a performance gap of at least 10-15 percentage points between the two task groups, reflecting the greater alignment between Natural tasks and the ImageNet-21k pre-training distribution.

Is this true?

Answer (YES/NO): YES